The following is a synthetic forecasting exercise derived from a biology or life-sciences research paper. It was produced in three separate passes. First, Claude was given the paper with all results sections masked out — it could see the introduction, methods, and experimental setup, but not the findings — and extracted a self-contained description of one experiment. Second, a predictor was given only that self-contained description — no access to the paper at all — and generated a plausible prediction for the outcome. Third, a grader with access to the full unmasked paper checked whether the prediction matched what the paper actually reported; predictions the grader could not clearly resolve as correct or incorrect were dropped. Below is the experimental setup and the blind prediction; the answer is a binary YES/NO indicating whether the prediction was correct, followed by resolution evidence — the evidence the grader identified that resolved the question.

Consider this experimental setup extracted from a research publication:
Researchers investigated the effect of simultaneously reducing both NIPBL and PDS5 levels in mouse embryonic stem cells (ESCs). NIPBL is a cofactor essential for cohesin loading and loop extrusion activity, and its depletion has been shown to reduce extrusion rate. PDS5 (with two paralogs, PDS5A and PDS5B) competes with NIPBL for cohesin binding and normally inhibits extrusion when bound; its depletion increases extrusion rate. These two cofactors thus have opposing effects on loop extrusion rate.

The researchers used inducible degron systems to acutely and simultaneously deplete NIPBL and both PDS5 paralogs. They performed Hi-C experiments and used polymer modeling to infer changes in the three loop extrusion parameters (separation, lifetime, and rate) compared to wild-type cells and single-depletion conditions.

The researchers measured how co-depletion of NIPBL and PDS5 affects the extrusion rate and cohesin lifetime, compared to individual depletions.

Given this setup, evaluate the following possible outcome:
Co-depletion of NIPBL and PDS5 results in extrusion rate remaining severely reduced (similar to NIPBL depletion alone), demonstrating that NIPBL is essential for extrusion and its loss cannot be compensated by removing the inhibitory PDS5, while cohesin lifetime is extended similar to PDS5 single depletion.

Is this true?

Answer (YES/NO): NO